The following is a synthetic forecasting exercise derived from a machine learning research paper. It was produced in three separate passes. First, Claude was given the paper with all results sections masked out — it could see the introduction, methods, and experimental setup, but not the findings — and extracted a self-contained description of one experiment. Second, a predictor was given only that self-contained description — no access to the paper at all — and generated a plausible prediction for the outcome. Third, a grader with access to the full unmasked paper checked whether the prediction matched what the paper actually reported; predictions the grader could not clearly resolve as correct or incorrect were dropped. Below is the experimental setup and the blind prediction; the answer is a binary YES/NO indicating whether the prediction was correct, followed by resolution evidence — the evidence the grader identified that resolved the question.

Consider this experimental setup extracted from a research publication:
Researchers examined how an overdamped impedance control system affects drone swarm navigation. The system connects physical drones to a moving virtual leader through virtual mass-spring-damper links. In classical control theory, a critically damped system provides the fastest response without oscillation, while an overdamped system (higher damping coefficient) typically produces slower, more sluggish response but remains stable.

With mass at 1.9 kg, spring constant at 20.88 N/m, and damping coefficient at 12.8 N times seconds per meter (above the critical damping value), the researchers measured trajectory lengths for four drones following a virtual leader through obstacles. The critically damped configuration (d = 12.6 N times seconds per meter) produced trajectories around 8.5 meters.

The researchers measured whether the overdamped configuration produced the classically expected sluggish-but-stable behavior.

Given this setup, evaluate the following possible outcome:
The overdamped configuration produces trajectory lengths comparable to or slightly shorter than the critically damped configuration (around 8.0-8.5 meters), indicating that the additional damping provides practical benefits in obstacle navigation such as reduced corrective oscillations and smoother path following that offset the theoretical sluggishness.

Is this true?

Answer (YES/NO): NO